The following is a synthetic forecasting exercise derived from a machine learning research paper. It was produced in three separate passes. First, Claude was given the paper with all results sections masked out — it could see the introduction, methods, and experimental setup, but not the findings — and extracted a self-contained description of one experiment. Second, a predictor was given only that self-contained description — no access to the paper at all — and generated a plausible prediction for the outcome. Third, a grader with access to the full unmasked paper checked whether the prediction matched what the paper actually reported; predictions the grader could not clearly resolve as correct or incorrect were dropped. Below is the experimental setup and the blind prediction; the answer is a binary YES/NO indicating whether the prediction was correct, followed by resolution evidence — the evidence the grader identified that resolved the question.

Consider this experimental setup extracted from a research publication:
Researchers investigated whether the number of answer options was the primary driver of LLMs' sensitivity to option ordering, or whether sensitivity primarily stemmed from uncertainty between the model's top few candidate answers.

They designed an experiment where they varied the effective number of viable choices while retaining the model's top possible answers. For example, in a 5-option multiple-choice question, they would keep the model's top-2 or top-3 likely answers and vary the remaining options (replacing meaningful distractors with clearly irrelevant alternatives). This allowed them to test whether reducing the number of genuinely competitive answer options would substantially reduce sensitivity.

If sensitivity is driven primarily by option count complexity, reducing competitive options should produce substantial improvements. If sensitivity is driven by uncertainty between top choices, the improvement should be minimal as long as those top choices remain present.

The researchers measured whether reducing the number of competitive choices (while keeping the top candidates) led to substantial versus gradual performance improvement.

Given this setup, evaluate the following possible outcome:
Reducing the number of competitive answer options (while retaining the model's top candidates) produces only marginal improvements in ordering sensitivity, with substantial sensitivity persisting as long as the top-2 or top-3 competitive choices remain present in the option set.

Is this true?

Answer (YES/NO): YES